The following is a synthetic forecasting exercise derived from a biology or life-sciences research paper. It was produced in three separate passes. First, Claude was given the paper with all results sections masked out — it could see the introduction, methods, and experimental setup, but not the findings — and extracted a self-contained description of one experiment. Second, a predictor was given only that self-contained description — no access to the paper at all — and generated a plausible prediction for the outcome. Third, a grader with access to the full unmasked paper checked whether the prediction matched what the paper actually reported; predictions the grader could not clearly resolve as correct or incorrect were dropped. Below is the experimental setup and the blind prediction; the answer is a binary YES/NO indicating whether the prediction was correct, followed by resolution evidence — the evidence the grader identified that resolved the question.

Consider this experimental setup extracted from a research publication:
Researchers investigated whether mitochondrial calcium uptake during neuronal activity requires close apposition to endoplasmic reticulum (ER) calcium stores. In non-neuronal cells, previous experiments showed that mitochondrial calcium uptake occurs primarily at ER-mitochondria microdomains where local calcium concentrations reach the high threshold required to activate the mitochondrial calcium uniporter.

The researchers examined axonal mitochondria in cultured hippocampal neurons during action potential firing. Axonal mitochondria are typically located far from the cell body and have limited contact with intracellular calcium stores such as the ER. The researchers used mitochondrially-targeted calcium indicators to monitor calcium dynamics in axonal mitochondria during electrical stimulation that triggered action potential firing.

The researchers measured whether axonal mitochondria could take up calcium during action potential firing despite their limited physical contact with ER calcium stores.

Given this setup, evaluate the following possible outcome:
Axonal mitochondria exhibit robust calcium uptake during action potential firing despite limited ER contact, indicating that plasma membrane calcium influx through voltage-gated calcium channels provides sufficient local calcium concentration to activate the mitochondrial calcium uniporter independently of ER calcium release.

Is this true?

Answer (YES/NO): YES